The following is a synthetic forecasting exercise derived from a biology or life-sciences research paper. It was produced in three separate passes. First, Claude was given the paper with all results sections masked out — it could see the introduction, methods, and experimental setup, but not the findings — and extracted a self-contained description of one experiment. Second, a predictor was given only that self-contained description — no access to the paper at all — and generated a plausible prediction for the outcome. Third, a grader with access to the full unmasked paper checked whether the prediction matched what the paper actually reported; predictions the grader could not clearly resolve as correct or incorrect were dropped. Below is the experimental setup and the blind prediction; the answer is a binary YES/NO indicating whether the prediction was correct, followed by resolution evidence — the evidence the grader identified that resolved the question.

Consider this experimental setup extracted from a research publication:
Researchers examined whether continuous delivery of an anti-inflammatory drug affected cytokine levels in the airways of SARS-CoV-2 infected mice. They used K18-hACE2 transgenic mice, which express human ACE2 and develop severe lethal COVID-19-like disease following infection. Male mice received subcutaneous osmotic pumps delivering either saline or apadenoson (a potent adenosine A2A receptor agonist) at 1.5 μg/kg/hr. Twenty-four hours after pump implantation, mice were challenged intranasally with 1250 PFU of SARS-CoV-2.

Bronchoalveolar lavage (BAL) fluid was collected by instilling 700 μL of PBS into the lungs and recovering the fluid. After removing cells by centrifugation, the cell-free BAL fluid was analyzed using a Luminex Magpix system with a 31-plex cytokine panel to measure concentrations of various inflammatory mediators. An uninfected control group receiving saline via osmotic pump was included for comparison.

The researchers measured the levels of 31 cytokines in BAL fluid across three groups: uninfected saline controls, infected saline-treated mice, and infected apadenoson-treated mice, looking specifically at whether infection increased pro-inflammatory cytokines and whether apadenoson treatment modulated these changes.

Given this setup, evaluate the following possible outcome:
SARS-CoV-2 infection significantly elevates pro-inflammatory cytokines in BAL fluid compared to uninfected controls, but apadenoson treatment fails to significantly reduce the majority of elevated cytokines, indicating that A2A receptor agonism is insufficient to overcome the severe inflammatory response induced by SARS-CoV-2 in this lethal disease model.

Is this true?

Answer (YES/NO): NO